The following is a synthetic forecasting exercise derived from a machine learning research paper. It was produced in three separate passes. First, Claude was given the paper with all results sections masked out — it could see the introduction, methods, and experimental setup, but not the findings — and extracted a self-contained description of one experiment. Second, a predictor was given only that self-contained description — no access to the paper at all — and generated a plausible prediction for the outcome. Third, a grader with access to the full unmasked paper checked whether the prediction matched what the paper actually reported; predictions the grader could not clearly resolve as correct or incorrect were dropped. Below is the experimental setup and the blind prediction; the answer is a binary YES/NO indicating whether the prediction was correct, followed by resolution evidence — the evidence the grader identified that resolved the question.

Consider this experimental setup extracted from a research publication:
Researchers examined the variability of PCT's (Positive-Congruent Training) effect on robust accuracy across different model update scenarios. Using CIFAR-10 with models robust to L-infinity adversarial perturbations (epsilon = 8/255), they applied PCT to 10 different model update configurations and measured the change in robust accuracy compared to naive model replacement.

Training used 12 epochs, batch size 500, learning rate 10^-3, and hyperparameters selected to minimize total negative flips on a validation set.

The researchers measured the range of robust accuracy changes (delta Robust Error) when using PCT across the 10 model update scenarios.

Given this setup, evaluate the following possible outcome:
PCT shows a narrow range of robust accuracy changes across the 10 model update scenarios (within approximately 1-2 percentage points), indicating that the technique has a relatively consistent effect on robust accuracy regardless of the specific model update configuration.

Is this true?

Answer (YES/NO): NO